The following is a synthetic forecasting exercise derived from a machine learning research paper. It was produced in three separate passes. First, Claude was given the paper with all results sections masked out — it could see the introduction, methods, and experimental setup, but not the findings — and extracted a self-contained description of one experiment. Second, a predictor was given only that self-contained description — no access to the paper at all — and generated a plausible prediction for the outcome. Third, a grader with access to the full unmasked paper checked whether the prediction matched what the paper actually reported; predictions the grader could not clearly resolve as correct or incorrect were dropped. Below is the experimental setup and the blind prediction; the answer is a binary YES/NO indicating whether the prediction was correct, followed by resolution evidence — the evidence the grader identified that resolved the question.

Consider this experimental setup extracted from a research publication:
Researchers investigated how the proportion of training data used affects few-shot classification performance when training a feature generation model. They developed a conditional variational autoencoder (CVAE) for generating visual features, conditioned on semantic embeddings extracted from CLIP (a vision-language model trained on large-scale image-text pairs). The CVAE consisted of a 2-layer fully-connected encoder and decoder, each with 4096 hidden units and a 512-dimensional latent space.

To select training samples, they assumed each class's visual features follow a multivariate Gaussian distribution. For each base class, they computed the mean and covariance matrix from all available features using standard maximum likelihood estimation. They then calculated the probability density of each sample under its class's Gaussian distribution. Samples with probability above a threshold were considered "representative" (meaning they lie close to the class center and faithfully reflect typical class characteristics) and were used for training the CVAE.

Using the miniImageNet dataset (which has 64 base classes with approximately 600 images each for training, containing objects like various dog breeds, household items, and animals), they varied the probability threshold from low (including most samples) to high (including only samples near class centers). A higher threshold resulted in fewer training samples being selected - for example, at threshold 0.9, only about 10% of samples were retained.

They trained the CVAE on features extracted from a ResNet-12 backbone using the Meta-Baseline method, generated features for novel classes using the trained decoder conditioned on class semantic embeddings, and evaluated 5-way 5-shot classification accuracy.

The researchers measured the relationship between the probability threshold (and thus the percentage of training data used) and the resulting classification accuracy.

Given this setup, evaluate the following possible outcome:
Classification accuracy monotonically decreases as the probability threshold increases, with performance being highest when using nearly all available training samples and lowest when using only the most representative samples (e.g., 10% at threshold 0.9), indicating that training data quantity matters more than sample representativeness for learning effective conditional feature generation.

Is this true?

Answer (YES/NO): NO